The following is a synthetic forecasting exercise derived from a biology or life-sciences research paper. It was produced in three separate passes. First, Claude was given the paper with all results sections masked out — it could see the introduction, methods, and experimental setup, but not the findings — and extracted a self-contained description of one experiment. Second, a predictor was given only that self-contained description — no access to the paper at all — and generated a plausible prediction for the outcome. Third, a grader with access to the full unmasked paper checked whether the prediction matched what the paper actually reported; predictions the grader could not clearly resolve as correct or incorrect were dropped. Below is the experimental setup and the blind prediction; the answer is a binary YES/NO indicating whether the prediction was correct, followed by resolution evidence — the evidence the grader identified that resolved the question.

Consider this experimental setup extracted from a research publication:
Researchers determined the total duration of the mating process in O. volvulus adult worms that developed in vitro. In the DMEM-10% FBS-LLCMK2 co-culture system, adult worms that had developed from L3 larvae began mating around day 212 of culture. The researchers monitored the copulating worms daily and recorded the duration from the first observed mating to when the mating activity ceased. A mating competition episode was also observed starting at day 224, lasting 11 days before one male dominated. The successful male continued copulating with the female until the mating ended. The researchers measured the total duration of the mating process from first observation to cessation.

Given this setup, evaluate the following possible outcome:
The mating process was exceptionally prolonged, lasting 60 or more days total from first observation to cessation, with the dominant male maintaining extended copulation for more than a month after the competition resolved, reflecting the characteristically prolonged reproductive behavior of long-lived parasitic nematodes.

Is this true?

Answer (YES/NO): YES